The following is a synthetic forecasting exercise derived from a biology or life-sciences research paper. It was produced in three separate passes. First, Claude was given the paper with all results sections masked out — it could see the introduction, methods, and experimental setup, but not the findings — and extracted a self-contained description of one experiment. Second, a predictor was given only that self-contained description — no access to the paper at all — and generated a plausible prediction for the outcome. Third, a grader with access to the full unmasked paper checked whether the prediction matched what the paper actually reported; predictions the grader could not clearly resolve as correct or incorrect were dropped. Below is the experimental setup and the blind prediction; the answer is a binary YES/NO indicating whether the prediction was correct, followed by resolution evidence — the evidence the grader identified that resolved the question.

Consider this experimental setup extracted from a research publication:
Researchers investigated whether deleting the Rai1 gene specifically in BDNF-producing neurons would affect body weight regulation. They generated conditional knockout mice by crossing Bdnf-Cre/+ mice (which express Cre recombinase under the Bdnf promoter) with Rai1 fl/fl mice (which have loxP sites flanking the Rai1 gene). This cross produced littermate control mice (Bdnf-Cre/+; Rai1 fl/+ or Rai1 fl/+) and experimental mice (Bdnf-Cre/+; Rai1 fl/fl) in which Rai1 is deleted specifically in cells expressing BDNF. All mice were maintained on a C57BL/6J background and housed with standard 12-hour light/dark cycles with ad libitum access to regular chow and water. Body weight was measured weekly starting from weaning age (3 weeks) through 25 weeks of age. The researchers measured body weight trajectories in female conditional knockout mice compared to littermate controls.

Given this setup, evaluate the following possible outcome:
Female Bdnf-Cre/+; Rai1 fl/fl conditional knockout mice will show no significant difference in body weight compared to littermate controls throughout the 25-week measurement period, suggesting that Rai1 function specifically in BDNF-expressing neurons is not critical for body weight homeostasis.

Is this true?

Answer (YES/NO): NO